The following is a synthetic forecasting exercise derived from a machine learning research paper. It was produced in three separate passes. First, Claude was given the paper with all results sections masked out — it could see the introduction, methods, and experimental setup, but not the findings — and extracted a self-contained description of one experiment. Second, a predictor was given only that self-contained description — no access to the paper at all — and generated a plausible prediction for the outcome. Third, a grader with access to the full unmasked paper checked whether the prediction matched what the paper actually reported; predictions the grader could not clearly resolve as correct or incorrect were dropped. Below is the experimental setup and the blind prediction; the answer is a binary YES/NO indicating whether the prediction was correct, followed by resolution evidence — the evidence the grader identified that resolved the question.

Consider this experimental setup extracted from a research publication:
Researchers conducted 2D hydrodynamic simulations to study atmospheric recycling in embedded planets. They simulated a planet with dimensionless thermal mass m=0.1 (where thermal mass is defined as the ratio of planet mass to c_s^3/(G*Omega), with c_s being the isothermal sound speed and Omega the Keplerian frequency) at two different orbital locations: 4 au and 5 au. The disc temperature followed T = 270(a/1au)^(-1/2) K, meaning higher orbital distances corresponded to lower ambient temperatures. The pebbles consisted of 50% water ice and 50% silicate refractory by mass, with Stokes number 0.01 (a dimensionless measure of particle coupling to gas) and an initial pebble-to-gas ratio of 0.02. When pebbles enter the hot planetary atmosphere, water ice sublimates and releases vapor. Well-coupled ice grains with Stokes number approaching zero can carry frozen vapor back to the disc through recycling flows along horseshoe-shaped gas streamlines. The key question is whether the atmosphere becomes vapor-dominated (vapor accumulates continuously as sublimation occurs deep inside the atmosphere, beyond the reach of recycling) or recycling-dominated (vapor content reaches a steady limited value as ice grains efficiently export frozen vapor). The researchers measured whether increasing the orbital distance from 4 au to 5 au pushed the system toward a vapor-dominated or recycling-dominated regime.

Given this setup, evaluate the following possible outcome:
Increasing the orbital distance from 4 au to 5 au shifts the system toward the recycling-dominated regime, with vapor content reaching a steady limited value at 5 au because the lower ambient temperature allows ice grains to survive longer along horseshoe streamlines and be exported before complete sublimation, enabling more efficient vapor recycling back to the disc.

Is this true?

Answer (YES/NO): NO